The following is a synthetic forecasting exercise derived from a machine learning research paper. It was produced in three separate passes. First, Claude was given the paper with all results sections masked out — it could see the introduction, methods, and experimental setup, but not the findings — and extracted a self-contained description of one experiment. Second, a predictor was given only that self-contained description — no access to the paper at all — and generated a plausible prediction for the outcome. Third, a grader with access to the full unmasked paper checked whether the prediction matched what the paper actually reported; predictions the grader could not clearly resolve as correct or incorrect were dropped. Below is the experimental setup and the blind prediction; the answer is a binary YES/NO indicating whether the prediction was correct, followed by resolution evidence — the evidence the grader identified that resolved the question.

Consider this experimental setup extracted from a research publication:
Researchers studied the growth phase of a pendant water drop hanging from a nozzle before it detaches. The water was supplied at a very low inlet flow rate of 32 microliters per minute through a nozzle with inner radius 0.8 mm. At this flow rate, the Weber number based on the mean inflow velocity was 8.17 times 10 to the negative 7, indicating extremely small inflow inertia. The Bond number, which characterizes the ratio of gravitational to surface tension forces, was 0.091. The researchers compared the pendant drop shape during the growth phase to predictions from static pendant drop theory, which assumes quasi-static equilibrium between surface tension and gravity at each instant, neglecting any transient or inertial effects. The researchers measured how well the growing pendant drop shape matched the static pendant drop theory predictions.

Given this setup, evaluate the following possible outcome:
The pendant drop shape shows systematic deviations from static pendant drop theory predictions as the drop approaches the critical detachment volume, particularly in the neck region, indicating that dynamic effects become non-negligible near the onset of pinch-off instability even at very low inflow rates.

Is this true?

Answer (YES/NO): NO